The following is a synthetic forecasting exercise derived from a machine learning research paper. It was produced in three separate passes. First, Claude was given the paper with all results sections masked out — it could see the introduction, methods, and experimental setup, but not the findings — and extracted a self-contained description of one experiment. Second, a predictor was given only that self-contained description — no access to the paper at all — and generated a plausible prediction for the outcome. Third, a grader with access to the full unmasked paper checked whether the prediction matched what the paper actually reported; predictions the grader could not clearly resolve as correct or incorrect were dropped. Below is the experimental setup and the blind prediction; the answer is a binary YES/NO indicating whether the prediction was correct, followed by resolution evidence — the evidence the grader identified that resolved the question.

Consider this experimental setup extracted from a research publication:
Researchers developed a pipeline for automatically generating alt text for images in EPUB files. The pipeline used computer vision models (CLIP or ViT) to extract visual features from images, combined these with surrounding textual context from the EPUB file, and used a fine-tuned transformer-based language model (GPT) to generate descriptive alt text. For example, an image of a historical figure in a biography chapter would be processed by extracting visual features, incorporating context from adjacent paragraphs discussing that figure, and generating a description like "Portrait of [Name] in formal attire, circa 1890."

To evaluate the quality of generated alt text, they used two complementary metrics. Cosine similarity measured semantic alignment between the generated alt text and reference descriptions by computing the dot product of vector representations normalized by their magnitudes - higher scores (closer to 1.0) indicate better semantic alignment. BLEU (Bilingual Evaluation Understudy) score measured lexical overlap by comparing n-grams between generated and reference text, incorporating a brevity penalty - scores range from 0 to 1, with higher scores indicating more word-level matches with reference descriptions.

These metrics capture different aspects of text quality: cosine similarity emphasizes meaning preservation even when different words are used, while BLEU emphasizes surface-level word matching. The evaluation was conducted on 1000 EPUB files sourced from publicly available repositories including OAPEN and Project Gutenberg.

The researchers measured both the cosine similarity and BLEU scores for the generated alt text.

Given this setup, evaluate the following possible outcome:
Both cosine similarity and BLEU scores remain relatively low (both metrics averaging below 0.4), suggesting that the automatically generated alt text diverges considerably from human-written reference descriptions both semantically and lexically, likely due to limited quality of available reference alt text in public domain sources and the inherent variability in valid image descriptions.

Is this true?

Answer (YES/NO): NO